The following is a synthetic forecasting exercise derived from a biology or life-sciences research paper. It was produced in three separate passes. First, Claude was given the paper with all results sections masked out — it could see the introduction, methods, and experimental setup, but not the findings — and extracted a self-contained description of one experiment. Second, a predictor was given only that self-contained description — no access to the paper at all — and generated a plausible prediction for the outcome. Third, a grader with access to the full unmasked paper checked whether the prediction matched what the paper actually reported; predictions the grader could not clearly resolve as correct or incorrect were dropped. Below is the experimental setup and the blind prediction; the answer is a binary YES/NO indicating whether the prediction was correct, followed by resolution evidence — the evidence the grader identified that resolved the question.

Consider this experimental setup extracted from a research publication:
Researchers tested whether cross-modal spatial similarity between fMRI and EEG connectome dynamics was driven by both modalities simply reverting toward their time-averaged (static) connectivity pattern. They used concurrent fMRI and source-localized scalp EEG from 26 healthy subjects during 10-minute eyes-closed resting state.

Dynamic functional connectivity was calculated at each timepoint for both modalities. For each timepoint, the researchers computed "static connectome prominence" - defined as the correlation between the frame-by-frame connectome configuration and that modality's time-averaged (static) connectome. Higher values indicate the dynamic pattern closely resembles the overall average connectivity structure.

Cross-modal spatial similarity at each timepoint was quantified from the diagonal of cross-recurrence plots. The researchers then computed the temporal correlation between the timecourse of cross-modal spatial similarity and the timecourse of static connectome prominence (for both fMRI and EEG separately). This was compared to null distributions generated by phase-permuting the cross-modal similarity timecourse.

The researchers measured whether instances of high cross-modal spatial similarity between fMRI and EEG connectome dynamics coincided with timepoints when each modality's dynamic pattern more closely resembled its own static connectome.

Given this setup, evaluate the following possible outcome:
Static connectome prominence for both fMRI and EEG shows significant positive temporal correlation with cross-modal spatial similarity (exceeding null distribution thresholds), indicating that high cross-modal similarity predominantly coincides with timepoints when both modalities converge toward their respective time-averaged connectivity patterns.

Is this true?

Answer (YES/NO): NO